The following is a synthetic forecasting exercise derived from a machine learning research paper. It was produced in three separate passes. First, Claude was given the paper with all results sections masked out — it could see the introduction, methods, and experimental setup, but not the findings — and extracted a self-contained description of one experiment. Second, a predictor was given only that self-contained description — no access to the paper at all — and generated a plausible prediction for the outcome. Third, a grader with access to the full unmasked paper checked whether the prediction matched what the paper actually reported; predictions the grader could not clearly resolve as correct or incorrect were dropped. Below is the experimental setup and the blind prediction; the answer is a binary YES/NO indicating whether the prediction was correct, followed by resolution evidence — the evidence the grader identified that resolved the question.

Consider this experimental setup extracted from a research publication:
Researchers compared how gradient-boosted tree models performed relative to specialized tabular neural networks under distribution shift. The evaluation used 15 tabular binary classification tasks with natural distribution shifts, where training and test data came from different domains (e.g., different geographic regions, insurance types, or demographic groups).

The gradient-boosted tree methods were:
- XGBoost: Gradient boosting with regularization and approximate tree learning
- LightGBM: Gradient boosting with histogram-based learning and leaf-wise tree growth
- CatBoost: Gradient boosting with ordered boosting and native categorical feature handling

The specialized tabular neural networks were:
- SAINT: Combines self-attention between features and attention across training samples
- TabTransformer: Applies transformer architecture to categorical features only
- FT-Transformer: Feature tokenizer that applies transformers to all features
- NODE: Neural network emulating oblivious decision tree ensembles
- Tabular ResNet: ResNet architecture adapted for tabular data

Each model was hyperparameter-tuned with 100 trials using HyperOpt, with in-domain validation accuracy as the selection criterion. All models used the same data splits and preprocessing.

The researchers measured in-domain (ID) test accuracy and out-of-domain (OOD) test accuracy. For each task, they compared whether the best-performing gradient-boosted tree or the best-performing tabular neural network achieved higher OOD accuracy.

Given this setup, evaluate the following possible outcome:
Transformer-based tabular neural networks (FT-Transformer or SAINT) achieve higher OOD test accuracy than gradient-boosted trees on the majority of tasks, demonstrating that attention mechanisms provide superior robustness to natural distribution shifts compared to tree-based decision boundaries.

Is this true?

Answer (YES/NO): NO